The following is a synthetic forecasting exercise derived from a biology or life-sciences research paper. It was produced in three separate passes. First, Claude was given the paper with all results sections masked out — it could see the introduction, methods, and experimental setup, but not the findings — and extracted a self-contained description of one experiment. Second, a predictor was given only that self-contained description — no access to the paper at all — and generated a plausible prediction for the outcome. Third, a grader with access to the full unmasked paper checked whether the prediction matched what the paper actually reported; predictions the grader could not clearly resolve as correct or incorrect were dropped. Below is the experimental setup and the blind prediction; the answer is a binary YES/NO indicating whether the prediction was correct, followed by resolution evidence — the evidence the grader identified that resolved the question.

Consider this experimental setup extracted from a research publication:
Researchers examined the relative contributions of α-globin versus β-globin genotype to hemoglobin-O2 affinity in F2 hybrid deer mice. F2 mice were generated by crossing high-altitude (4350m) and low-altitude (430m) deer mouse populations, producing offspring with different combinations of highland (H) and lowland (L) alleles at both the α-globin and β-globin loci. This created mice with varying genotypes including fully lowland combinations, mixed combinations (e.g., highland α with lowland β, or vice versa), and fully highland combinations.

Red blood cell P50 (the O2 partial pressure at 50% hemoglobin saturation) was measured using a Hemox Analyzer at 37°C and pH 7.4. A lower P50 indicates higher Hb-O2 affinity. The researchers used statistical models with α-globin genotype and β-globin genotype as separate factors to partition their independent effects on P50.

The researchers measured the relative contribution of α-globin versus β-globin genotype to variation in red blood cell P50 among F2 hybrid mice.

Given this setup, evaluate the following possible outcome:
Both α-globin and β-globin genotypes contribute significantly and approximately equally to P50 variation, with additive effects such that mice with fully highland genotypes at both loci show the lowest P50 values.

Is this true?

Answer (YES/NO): NO